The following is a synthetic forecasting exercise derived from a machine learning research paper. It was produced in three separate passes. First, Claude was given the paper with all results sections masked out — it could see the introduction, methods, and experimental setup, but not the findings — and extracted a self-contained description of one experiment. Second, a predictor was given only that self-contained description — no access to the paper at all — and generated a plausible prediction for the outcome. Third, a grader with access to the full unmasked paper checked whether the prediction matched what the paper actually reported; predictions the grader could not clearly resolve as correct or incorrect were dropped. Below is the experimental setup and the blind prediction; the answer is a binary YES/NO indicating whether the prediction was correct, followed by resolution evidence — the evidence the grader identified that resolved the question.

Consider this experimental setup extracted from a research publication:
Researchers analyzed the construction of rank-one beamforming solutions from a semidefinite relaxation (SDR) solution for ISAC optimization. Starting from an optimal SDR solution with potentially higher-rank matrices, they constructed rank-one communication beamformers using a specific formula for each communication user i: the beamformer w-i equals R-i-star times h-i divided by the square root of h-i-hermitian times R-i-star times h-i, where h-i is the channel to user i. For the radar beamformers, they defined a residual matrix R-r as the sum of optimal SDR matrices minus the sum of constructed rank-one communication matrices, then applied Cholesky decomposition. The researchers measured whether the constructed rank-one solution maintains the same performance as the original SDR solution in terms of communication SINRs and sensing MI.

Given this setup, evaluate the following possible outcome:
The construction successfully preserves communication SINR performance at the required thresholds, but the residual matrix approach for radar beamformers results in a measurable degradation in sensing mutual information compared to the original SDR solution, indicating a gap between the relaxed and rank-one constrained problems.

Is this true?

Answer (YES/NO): NO